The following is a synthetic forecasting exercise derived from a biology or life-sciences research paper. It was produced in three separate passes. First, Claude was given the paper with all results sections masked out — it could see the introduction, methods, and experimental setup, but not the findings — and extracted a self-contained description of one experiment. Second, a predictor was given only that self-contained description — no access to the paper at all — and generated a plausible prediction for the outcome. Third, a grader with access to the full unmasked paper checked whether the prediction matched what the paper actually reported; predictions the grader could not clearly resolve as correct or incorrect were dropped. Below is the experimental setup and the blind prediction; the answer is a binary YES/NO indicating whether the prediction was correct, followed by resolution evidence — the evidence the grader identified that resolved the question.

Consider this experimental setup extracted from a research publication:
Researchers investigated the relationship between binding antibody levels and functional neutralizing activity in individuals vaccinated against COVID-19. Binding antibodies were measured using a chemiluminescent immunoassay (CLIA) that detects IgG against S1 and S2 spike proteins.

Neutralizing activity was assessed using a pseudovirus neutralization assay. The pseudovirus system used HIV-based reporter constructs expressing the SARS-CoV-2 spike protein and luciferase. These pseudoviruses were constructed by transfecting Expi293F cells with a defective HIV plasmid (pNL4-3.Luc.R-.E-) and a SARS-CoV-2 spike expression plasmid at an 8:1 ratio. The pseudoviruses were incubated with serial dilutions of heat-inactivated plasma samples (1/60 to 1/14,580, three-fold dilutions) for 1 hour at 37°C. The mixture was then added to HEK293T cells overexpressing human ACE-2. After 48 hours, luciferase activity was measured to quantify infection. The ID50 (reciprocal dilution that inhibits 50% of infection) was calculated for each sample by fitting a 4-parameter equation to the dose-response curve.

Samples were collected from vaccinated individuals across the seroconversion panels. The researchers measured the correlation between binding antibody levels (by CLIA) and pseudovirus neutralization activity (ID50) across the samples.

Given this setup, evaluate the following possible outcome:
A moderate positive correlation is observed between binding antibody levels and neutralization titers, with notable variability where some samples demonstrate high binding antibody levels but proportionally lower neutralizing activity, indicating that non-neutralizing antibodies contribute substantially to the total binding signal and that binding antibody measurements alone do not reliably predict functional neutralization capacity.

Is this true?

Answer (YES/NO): NO